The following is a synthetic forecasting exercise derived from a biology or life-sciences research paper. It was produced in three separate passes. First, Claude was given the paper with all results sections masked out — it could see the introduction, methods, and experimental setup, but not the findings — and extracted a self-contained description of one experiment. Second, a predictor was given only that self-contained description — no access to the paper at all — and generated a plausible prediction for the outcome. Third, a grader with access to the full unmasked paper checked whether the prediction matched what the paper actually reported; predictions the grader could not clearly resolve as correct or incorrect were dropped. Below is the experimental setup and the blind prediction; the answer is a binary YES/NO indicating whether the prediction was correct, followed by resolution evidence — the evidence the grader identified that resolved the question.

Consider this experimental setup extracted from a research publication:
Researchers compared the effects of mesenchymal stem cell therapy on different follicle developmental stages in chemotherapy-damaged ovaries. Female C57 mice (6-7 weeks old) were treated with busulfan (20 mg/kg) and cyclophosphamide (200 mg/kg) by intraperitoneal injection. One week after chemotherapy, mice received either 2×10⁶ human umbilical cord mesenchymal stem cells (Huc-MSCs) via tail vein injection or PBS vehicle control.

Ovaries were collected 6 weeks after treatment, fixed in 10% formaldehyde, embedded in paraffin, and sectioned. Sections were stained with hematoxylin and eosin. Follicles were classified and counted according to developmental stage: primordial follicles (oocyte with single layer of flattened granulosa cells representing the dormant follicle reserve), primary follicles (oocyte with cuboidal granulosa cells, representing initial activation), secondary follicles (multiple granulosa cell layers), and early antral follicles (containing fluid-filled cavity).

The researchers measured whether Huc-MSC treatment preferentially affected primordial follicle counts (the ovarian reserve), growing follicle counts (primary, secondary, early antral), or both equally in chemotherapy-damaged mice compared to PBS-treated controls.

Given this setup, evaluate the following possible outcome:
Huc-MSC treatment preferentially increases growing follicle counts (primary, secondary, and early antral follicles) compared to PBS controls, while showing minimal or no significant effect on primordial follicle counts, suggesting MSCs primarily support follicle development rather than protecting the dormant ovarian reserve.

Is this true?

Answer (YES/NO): NO